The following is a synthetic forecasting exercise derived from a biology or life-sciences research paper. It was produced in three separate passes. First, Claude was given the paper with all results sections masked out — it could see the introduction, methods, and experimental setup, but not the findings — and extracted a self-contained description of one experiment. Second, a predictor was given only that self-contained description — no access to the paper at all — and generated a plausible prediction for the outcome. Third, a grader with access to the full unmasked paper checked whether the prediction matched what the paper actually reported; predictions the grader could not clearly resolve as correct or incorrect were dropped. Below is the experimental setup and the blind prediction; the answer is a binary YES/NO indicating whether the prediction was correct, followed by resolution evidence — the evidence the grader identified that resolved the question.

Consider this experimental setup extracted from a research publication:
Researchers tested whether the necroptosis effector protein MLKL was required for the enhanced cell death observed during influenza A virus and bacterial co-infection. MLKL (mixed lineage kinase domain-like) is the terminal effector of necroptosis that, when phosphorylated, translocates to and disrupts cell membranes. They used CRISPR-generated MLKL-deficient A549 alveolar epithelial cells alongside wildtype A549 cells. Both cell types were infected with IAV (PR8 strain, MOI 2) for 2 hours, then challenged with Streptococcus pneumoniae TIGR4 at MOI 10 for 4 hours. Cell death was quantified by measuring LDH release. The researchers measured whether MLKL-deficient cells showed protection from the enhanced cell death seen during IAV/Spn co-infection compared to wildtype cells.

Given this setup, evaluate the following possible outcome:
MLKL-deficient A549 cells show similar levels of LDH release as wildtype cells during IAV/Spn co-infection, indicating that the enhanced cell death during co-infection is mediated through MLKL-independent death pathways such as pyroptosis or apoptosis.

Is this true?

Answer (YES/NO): NO